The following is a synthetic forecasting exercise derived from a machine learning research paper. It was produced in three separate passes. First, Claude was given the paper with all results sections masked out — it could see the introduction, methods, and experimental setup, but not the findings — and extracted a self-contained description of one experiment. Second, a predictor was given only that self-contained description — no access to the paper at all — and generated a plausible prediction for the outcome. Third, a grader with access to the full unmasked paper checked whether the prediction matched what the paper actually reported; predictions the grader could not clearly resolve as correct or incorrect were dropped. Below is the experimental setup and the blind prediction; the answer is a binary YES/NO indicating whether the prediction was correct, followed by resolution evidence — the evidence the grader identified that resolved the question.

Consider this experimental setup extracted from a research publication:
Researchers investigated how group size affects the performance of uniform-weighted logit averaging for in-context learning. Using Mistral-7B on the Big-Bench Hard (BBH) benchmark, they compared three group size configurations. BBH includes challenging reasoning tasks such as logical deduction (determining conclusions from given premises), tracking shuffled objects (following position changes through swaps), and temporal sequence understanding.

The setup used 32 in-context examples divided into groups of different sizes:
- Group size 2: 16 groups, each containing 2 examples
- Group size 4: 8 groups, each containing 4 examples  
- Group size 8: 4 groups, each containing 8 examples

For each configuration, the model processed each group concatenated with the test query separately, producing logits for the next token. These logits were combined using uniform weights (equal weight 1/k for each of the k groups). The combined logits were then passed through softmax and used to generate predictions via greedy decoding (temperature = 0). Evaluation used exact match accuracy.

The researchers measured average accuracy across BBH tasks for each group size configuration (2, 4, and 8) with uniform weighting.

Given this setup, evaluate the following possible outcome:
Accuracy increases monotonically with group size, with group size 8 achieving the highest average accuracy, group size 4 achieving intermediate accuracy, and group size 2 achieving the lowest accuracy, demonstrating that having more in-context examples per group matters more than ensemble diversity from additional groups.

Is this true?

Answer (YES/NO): YES